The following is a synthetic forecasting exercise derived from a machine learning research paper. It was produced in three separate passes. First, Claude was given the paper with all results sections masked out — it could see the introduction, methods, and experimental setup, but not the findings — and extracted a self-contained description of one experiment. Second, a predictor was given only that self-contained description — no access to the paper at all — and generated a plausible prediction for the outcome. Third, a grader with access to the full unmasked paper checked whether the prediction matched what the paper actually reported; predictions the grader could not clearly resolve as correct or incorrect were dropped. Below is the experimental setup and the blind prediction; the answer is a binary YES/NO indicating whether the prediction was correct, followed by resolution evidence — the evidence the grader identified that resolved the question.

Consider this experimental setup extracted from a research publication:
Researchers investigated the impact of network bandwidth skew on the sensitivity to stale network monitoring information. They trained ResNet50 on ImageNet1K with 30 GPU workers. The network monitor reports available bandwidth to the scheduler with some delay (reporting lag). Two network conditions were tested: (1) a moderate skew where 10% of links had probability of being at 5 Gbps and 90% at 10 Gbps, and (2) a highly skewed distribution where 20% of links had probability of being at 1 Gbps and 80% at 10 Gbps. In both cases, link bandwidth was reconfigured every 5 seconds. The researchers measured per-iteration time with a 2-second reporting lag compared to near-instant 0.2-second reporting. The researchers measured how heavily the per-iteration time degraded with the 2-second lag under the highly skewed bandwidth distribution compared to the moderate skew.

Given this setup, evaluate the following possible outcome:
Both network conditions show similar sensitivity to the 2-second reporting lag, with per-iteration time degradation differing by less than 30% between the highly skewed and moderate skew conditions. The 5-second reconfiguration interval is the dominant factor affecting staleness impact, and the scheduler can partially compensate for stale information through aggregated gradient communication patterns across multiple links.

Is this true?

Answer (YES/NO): NO